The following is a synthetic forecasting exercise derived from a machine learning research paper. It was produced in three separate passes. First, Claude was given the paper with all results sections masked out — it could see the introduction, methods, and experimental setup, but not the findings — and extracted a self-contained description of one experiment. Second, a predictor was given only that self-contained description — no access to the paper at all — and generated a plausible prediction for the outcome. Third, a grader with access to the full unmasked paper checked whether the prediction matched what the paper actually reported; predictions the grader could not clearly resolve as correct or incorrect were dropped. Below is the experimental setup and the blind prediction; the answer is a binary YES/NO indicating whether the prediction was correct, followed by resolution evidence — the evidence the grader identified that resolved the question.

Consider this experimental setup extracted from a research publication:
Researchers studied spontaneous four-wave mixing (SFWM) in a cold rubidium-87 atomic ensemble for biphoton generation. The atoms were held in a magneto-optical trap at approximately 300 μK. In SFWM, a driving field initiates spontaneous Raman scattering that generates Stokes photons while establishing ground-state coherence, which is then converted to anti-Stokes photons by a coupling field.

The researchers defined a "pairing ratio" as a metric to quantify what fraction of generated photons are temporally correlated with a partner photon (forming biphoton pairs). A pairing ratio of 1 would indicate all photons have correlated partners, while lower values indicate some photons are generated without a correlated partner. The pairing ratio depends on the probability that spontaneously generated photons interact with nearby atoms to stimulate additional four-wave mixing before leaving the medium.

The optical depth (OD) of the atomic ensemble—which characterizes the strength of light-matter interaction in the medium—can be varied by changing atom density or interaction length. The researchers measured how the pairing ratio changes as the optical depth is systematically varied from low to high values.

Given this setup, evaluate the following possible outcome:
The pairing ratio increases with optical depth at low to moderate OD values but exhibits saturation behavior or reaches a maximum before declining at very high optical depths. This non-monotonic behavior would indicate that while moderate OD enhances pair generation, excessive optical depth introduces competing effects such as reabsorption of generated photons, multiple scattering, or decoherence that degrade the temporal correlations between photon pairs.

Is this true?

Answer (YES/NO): NO